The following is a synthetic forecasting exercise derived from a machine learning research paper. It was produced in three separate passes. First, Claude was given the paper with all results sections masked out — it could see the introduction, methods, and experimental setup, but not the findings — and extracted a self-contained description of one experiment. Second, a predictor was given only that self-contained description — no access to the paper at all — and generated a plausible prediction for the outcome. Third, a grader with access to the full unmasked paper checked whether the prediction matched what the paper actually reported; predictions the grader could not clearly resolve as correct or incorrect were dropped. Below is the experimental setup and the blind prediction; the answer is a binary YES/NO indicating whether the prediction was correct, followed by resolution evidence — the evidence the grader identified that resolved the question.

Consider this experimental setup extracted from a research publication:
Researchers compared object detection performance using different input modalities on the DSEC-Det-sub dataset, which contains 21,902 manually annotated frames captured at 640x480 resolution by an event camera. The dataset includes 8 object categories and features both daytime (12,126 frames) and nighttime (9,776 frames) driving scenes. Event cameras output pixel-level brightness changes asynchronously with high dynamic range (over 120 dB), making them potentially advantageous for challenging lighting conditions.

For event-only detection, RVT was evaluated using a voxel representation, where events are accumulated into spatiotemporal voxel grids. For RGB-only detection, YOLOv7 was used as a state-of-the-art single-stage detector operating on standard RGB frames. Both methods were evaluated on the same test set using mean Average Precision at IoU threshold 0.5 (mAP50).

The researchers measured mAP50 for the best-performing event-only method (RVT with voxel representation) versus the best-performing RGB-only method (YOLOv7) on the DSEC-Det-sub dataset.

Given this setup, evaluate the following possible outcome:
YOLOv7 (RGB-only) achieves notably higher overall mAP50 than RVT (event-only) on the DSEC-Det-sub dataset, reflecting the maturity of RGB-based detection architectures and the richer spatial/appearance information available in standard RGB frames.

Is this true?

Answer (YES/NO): YES